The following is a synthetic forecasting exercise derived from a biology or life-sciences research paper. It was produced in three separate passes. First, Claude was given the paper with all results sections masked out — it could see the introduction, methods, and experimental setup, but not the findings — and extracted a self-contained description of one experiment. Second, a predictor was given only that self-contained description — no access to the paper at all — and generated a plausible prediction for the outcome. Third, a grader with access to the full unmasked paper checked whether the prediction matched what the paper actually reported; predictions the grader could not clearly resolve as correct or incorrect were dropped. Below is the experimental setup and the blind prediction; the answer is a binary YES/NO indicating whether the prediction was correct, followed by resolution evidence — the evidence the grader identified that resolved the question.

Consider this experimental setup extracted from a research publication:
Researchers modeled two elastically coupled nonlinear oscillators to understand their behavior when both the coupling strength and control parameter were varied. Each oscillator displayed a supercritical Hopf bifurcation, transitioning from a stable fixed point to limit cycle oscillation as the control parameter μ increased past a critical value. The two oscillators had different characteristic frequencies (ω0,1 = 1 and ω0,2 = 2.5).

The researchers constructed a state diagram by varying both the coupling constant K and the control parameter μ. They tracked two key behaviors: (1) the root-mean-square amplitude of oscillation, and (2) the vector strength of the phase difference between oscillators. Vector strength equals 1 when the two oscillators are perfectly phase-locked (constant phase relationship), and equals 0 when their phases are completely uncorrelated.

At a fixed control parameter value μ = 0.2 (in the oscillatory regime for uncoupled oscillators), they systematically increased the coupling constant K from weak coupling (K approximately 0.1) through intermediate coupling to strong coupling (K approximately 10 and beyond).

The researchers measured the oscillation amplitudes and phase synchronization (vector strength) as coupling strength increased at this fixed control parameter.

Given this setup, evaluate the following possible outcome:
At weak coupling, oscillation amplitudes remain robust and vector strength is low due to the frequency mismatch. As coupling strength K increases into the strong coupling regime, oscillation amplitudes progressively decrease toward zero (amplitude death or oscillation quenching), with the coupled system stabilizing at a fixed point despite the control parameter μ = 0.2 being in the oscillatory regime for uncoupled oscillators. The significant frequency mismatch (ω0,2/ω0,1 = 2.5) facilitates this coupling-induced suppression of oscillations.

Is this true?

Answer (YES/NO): NO